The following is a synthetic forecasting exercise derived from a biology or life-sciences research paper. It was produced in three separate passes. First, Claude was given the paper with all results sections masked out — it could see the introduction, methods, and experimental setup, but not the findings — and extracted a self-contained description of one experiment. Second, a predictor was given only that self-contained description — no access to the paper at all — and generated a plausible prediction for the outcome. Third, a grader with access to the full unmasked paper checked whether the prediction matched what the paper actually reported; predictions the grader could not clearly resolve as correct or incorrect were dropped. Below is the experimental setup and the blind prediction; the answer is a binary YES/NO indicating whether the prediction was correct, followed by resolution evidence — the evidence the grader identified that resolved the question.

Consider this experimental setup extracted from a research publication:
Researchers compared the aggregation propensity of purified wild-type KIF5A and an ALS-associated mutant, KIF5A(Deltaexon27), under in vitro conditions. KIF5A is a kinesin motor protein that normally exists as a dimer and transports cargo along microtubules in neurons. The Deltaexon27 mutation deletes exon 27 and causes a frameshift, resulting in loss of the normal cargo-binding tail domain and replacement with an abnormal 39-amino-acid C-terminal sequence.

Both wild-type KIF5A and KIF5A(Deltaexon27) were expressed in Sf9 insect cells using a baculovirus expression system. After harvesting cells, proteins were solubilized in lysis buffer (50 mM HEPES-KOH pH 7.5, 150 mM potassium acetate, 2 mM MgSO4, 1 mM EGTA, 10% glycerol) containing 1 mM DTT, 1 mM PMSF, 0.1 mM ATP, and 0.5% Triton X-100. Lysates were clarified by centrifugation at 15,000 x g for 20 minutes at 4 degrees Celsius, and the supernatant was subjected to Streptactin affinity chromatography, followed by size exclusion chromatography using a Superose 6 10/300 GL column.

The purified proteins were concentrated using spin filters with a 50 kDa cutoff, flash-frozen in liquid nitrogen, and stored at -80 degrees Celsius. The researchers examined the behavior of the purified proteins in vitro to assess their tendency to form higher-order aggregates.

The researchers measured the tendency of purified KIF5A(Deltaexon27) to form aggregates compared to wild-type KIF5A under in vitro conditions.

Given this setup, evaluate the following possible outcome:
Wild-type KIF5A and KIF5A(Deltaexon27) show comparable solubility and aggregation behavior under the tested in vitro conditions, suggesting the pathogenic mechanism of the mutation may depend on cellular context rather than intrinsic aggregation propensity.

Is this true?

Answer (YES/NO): NO